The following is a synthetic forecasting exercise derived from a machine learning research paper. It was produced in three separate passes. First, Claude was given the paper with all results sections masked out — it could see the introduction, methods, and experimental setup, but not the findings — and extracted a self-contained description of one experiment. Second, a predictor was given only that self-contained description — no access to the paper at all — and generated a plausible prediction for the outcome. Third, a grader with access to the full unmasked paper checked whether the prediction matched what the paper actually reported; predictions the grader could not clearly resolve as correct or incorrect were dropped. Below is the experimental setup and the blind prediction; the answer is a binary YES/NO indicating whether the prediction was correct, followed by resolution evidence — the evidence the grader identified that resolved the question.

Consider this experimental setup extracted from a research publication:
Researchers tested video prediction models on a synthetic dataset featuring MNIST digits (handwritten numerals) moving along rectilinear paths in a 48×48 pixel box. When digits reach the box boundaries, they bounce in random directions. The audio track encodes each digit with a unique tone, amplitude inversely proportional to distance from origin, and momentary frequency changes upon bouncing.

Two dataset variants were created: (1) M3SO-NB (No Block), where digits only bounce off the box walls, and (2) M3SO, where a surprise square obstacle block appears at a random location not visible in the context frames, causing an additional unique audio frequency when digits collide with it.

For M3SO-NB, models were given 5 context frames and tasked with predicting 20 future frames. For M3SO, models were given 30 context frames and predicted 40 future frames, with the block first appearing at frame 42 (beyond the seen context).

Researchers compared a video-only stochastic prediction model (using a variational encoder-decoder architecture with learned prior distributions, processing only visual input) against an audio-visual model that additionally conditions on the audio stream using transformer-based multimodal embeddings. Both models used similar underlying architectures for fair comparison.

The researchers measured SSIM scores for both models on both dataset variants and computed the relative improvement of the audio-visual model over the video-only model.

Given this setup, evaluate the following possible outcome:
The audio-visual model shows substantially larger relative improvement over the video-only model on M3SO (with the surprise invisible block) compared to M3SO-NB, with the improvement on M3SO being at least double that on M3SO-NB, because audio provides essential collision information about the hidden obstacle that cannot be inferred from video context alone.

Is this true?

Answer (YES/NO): YES